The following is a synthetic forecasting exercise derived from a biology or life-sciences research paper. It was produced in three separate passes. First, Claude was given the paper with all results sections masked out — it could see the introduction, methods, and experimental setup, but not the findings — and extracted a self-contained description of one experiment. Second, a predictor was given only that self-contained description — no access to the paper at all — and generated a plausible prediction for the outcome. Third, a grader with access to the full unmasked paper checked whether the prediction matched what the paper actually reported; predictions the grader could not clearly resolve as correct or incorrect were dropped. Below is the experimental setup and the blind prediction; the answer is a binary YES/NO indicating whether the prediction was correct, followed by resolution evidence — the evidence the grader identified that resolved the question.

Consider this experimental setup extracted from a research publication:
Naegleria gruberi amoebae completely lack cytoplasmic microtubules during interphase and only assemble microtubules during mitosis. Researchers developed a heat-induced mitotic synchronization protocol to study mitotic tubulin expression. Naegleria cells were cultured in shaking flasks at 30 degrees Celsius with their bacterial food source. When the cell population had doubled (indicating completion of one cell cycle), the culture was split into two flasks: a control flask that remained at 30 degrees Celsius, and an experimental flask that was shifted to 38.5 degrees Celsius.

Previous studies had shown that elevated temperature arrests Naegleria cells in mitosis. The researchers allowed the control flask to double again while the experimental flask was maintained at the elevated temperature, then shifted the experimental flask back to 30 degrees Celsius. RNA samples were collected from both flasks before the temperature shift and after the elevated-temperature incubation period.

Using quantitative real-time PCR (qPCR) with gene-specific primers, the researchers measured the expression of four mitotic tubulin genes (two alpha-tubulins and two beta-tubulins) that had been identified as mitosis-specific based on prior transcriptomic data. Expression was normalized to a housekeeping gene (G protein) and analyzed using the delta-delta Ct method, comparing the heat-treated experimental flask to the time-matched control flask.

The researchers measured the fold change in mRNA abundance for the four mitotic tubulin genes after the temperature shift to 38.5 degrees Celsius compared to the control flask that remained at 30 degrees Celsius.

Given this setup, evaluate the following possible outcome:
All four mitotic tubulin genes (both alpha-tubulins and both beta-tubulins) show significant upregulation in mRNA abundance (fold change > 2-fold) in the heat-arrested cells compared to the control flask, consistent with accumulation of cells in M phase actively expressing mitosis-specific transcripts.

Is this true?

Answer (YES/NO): YES